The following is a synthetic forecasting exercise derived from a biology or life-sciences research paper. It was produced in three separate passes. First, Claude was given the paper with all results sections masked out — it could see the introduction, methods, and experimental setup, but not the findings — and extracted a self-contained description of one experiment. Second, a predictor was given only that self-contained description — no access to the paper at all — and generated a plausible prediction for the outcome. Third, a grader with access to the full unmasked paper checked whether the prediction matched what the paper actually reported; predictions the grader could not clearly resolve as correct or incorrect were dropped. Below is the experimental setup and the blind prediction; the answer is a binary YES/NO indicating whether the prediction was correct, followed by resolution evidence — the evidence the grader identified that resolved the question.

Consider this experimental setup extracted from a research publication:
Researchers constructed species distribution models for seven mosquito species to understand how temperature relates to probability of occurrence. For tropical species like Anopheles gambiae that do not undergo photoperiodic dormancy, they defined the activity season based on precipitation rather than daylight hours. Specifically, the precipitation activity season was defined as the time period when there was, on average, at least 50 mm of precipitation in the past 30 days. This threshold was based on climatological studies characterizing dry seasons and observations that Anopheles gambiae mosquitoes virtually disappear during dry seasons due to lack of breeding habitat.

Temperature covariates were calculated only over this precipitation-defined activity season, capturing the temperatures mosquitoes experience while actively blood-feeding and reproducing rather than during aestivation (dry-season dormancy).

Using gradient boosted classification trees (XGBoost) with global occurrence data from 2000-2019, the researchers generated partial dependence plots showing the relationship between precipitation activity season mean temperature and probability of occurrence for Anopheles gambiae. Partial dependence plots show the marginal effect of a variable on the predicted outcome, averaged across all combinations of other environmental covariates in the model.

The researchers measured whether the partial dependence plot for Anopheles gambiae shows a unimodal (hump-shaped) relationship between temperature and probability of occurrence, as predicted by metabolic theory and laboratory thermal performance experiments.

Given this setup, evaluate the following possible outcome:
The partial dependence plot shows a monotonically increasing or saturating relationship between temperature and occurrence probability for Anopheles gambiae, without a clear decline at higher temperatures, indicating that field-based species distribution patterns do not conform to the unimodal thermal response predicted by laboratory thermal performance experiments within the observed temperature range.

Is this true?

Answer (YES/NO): YES